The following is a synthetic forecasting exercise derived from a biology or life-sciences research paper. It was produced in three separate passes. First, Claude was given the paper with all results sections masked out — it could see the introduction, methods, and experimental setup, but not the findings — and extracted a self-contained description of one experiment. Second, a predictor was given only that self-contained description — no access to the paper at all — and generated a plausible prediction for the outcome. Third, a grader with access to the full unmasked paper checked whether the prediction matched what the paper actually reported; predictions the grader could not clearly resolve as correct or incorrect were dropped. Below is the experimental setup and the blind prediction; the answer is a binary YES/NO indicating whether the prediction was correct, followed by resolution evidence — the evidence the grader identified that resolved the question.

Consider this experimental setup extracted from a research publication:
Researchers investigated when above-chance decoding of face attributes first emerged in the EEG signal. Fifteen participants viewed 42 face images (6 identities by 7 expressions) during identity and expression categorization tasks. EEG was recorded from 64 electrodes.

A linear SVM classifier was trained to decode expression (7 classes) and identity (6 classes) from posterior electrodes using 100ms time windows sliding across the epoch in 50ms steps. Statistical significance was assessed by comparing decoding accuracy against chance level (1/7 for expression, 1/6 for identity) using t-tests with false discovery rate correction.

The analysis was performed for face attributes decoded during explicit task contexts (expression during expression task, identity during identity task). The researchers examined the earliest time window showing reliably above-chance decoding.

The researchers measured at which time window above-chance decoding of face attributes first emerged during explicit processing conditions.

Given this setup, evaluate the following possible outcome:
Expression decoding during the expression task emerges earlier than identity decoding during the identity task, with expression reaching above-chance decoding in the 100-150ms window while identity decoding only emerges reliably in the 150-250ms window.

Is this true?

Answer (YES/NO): NO